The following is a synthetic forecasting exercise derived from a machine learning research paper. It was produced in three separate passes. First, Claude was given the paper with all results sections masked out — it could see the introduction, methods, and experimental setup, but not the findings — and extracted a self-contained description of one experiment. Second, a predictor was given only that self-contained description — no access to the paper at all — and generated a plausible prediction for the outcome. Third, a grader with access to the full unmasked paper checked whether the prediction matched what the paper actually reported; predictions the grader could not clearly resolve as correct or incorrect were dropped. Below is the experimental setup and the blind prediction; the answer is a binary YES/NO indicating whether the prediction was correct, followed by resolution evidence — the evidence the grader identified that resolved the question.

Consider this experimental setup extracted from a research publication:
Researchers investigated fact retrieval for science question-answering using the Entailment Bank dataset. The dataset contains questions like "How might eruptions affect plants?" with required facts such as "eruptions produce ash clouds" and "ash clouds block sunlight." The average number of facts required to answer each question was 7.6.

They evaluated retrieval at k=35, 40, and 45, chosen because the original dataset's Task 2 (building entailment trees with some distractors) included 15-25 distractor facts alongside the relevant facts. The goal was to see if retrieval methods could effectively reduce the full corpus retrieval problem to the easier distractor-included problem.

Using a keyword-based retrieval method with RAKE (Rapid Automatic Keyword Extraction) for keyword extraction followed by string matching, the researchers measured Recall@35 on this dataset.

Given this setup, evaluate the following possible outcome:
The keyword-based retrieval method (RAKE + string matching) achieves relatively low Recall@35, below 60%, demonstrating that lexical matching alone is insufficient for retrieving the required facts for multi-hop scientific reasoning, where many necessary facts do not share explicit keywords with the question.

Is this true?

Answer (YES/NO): YES